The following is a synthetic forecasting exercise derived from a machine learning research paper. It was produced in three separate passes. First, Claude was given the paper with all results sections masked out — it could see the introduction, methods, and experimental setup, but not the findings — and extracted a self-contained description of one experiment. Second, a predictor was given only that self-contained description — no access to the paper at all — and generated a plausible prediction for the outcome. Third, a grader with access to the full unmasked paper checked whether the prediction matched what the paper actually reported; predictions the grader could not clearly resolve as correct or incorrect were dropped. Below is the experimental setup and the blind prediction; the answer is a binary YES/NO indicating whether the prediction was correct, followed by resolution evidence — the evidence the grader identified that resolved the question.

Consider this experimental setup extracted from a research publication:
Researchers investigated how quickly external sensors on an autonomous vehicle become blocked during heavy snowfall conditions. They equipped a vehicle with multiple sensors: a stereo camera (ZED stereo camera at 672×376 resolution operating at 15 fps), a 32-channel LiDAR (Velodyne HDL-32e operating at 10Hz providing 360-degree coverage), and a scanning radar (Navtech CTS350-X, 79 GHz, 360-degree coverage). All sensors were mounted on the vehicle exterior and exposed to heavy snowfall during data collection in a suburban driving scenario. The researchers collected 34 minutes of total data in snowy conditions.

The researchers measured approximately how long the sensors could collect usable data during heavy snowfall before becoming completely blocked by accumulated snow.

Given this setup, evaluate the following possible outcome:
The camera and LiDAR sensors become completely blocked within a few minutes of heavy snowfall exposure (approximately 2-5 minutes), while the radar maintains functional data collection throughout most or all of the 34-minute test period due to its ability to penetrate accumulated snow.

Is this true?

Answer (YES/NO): NO